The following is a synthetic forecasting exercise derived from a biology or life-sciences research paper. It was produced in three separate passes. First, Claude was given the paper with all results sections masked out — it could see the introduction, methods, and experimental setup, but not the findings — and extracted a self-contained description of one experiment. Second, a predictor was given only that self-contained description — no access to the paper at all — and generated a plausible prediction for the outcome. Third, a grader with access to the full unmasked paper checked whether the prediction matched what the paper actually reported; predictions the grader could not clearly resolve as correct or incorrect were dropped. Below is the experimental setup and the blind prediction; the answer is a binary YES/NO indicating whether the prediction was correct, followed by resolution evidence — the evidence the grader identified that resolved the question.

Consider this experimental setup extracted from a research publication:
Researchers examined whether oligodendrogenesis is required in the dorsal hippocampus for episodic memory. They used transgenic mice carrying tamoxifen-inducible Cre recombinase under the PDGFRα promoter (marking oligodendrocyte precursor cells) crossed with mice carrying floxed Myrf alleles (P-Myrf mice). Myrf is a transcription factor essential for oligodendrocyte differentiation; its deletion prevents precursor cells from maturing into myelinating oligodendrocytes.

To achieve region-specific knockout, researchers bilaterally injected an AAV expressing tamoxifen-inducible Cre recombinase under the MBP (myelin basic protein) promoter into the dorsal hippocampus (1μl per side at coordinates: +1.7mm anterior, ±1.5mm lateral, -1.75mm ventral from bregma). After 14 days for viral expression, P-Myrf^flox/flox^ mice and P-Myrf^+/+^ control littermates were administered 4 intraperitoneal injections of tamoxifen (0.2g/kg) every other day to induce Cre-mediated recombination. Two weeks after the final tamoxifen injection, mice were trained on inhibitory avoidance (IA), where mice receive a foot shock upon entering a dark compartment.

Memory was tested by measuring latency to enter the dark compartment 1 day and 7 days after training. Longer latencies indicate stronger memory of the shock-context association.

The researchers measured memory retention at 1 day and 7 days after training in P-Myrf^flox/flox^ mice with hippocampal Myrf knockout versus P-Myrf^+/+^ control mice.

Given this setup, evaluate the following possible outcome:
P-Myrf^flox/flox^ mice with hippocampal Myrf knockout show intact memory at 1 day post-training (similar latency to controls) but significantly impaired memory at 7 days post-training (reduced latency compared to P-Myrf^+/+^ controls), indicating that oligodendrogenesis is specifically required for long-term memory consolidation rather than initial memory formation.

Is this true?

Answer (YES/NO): NO